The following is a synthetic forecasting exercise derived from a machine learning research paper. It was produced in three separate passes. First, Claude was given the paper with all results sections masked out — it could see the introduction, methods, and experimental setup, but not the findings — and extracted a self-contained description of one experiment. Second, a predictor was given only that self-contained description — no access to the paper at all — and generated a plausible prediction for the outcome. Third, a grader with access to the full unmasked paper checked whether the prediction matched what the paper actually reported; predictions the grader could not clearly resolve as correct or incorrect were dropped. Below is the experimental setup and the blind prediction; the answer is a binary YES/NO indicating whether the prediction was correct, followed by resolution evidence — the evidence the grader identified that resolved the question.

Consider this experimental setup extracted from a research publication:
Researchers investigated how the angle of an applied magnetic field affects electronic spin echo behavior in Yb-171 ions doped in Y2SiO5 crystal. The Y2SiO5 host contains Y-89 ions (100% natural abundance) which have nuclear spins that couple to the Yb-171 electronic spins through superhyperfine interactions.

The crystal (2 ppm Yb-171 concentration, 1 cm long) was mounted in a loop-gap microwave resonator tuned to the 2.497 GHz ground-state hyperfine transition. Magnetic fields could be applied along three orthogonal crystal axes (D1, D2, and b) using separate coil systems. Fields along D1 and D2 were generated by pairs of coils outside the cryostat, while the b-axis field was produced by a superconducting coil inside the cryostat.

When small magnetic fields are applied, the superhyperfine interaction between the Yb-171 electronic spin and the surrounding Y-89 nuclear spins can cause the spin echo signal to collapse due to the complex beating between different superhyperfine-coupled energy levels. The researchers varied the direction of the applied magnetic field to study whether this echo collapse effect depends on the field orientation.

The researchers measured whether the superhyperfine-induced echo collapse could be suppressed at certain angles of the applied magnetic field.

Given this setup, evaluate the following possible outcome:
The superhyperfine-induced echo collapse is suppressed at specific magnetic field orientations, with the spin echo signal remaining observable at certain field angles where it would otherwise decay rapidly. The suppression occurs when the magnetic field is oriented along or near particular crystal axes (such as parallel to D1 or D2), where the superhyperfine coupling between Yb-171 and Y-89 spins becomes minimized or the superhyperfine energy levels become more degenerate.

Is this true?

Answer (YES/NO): NO